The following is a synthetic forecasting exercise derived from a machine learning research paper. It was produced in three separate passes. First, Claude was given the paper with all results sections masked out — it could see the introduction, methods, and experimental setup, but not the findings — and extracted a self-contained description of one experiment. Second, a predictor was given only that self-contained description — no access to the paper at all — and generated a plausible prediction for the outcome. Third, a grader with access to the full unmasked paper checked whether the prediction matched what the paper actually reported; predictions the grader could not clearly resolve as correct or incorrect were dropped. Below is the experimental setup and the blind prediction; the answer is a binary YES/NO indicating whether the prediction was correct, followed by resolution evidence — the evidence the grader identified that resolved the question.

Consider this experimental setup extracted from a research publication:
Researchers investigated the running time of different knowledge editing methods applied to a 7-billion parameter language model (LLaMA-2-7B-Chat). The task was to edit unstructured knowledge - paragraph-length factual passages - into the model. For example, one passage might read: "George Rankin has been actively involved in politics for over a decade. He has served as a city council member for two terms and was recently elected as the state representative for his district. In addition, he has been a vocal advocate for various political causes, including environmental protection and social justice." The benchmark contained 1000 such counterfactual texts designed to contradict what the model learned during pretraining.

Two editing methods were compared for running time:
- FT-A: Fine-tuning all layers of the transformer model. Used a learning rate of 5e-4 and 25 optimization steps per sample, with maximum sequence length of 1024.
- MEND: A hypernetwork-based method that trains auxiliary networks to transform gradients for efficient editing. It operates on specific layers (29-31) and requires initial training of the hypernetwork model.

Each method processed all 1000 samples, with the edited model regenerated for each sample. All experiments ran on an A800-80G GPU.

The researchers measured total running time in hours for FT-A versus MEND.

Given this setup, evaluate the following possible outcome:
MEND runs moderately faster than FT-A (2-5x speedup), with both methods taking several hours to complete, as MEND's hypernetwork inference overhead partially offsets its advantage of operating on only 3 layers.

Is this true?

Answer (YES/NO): NO